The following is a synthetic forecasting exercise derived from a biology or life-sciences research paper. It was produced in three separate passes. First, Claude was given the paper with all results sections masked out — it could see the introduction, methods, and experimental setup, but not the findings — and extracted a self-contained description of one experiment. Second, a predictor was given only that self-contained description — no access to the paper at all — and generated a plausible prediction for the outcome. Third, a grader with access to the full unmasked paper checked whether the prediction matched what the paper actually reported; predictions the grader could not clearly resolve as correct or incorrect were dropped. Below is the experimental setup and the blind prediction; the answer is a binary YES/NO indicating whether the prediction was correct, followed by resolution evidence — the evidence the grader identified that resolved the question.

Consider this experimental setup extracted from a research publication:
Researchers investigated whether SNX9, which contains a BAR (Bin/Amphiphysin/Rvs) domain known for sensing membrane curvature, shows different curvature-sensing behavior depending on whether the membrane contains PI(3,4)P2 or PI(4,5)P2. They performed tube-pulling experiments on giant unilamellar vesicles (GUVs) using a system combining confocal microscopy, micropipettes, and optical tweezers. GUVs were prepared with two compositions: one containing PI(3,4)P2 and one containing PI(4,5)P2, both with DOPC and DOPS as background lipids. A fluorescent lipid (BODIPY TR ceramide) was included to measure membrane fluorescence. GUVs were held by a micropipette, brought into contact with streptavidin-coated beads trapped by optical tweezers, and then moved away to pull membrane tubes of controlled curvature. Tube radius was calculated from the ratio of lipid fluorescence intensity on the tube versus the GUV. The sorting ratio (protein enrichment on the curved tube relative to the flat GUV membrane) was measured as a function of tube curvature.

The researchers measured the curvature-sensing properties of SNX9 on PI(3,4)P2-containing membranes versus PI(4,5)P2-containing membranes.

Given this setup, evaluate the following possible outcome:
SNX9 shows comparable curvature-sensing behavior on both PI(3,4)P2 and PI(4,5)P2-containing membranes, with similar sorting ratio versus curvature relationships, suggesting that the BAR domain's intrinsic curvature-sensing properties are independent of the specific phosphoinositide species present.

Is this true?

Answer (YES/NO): YES